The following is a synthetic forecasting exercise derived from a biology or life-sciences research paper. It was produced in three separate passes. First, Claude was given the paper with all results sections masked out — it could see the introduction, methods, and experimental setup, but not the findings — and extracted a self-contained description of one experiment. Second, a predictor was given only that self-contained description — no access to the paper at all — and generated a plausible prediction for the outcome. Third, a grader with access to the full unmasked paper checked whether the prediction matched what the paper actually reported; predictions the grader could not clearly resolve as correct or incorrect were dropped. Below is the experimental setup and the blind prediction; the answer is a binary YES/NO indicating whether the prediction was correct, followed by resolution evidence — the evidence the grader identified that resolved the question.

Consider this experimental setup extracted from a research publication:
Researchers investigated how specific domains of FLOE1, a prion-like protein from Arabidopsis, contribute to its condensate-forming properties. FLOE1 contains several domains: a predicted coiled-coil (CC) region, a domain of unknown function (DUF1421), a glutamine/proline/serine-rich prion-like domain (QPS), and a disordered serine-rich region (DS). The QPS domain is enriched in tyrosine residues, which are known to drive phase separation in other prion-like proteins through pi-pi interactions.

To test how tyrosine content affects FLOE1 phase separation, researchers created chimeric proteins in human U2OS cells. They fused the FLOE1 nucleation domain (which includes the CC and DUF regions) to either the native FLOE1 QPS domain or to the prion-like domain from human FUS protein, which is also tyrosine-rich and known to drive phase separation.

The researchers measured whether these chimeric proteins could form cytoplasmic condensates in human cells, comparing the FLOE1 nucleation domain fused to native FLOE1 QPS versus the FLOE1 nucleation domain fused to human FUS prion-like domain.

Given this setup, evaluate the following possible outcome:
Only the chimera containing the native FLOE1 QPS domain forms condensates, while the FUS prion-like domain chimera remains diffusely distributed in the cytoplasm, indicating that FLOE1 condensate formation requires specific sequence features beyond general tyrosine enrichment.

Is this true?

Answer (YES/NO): NO